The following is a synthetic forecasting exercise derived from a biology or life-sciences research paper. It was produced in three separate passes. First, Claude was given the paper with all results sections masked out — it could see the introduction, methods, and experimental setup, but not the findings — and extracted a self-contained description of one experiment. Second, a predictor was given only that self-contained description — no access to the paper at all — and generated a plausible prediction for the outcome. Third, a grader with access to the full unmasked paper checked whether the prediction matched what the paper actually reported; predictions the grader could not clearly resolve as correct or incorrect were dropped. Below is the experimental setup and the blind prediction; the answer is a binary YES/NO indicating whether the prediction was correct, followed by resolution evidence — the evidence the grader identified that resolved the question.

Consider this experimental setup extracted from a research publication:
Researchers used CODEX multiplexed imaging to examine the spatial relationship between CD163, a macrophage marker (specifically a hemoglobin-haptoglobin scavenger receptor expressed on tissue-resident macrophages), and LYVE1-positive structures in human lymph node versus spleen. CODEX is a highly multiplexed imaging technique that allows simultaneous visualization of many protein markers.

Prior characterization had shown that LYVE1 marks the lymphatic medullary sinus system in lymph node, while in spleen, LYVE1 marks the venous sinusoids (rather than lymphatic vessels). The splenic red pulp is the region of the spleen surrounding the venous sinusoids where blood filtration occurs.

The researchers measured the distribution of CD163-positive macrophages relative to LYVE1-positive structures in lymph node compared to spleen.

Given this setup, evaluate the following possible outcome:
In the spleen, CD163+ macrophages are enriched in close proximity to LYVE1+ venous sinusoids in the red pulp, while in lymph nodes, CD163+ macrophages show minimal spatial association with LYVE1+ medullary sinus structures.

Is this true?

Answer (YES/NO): NO